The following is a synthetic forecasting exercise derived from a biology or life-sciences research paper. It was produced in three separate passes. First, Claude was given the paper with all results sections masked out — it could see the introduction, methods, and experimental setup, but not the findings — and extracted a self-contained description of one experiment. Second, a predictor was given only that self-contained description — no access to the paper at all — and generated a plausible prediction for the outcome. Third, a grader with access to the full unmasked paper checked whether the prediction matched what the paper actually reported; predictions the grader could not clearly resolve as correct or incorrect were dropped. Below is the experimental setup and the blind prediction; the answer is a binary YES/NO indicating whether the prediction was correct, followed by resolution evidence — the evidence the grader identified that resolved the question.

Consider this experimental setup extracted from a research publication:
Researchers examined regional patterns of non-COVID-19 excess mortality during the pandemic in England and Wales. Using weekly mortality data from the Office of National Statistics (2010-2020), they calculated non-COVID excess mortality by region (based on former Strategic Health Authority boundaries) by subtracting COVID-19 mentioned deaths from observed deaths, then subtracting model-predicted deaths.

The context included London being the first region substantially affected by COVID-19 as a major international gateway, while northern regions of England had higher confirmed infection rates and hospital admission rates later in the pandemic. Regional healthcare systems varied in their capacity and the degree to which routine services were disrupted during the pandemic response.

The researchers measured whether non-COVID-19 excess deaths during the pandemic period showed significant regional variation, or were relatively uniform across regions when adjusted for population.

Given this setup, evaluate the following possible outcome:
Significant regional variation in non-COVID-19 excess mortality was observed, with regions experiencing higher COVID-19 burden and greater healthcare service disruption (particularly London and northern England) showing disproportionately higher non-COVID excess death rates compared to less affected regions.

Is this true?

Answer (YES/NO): NO